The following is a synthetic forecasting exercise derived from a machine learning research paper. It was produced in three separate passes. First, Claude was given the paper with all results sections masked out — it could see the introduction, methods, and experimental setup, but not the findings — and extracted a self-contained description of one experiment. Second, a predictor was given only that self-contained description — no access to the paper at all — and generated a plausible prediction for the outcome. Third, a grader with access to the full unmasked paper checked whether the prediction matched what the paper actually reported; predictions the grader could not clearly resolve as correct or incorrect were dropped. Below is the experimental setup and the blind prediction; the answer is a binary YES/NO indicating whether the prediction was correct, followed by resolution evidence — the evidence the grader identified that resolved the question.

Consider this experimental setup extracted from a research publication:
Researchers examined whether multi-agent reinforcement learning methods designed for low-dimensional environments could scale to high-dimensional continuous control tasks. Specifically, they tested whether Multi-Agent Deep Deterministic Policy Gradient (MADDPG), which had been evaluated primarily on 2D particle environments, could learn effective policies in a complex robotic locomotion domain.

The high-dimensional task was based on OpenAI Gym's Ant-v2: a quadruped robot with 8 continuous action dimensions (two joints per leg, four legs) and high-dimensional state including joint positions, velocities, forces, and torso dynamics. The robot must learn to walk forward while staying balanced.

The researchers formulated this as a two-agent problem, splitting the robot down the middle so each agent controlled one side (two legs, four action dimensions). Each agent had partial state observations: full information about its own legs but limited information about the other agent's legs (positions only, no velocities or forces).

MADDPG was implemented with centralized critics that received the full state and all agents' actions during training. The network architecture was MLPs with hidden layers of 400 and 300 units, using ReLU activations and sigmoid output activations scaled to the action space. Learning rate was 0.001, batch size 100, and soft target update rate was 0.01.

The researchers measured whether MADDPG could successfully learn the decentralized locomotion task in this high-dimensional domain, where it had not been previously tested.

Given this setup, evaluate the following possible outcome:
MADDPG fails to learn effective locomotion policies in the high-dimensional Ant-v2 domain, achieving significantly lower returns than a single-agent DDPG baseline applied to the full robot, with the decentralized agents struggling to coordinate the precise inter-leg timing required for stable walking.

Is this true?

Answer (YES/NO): YES